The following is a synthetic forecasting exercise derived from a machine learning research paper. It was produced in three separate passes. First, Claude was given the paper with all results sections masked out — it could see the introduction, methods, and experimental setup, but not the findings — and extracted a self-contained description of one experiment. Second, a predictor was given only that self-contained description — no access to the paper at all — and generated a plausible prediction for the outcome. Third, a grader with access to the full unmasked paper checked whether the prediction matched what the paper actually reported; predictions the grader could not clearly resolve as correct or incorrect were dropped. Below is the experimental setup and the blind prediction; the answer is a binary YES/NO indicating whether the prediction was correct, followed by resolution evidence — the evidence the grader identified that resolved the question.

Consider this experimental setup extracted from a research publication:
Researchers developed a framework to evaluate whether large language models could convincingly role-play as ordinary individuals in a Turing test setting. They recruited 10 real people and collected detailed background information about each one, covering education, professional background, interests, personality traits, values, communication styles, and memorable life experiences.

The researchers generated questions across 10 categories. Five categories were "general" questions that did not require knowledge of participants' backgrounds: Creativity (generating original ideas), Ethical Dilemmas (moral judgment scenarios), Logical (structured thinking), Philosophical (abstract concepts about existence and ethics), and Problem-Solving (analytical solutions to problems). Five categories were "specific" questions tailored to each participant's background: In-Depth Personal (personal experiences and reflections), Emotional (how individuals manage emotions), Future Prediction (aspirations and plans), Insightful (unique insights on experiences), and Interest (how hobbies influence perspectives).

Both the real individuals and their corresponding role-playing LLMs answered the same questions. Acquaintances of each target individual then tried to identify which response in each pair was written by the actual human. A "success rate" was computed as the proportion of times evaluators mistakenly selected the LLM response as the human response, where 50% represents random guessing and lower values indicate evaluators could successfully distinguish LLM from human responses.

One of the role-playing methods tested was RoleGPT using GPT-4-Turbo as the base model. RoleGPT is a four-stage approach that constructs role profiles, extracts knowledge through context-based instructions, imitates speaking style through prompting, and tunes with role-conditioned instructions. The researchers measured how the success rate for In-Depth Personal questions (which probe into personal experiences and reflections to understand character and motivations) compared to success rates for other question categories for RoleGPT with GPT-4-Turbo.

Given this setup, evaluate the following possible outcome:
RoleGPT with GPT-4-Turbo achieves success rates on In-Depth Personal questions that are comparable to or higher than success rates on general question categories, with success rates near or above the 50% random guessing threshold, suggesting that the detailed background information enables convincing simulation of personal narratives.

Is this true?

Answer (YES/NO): YES